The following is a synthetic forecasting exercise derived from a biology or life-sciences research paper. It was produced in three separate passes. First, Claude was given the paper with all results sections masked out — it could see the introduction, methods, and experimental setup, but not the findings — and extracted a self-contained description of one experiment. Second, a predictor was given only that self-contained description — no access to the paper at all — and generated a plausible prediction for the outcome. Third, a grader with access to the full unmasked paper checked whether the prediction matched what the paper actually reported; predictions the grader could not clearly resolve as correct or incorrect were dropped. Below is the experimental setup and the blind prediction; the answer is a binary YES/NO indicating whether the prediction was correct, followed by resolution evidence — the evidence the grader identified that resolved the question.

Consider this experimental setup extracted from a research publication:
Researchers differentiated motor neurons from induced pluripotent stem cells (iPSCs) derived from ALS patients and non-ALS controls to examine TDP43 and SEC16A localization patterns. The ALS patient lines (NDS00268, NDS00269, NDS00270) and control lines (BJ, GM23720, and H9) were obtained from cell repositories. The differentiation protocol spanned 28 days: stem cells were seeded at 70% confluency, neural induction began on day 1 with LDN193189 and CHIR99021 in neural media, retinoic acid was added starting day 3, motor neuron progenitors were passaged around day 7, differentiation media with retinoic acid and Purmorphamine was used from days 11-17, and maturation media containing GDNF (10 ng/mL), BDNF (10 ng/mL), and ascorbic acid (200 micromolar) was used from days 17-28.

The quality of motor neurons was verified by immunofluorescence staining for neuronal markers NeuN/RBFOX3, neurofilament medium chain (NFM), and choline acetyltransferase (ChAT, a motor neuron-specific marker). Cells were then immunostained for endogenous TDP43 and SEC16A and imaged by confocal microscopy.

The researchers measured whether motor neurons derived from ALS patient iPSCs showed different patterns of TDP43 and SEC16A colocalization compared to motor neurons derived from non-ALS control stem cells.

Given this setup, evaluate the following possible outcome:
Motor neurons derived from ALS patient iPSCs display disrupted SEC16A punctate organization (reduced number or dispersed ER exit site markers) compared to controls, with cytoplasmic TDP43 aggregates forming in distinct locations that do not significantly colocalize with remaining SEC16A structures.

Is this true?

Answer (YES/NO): NO